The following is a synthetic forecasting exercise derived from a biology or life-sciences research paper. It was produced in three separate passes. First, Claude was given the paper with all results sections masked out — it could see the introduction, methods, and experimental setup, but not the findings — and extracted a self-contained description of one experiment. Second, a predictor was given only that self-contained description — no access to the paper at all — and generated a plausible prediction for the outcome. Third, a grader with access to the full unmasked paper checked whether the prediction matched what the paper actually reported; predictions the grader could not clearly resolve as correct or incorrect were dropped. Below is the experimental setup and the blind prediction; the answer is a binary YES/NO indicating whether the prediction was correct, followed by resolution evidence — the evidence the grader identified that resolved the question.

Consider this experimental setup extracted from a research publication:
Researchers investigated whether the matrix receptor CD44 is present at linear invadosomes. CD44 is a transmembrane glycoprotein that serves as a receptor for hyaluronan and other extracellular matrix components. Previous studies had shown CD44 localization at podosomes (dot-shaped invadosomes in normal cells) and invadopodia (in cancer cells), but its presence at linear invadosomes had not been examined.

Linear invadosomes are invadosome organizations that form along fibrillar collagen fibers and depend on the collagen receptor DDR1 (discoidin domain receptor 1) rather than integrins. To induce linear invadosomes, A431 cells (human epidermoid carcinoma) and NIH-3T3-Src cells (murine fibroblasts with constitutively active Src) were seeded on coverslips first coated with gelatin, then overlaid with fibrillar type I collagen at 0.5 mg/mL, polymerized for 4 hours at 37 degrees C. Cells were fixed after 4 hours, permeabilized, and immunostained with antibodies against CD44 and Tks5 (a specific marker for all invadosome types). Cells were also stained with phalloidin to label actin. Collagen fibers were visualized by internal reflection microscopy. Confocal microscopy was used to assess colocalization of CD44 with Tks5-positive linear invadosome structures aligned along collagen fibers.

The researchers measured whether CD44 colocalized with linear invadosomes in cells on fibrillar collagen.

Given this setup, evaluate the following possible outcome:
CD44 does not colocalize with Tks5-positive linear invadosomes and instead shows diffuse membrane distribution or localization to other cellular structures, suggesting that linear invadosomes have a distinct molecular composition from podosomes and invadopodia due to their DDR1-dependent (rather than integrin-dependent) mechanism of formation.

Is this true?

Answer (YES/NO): NO